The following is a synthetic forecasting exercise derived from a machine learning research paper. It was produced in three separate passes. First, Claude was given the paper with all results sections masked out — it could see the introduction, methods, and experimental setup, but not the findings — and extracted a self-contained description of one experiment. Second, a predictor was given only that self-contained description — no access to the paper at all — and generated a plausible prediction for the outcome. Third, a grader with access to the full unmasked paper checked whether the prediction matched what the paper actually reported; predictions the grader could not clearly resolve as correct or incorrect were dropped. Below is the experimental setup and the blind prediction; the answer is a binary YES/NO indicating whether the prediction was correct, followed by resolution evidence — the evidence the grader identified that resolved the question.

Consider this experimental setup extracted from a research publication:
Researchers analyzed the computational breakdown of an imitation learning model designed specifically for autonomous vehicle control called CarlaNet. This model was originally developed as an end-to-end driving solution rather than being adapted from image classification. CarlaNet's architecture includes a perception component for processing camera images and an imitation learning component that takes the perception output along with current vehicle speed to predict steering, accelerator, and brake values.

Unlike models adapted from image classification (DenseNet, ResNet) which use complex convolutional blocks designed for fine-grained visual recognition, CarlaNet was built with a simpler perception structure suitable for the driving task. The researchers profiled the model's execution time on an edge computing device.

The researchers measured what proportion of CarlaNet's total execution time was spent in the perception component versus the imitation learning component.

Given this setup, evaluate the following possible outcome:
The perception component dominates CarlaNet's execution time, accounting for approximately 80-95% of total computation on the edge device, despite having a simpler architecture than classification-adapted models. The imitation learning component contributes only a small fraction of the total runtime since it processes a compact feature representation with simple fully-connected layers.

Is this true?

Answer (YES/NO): NO